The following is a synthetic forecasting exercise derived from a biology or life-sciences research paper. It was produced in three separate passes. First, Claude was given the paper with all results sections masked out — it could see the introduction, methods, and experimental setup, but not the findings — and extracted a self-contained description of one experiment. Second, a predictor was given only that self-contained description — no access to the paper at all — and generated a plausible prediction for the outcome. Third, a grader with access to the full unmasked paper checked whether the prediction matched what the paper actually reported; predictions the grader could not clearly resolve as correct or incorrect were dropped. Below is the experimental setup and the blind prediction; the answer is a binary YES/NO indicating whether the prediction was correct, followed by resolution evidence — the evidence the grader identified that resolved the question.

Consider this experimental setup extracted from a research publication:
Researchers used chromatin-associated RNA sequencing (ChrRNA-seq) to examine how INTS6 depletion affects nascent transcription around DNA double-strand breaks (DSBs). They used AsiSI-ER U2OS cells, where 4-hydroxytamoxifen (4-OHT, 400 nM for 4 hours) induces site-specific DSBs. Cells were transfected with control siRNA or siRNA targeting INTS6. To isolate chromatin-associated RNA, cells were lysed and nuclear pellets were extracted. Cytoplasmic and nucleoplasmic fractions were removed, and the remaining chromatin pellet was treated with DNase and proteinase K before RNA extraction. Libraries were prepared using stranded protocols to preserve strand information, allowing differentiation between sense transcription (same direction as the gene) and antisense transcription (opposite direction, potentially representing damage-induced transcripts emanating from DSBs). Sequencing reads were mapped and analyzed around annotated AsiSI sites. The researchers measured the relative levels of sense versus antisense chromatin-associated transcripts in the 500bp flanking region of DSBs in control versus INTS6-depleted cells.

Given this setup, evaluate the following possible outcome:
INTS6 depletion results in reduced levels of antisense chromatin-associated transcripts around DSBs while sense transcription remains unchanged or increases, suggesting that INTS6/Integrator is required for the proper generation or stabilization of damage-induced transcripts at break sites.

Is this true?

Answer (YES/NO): NO